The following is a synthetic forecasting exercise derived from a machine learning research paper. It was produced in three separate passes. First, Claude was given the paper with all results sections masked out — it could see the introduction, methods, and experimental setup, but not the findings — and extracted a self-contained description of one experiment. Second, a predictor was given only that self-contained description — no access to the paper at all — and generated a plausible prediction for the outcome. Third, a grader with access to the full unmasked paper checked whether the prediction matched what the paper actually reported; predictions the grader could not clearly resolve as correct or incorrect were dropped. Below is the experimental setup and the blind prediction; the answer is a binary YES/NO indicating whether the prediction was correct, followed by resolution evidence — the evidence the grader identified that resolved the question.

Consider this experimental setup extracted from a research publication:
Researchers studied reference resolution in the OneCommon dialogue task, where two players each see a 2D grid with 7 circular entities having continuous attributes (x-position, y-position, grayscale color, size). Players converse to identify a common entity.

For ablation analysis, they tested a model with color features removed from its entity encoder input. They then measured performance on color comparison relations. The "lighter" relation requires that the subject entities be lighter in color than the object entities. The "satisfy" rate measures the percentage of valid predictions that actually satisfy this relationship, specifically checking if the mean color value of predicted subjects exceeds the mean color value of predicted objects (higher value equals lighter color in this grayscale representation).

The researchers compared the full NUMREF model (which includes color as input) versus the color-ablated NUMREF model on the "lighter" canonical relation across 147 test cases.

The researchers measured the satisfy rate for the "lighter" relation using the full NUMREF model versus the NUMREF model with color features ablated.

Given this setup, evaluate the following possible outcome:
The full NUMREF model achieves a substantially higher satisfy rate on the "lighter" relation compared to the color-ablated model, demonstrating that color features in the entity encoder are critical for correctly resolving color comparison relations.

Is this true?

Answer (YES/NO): YES